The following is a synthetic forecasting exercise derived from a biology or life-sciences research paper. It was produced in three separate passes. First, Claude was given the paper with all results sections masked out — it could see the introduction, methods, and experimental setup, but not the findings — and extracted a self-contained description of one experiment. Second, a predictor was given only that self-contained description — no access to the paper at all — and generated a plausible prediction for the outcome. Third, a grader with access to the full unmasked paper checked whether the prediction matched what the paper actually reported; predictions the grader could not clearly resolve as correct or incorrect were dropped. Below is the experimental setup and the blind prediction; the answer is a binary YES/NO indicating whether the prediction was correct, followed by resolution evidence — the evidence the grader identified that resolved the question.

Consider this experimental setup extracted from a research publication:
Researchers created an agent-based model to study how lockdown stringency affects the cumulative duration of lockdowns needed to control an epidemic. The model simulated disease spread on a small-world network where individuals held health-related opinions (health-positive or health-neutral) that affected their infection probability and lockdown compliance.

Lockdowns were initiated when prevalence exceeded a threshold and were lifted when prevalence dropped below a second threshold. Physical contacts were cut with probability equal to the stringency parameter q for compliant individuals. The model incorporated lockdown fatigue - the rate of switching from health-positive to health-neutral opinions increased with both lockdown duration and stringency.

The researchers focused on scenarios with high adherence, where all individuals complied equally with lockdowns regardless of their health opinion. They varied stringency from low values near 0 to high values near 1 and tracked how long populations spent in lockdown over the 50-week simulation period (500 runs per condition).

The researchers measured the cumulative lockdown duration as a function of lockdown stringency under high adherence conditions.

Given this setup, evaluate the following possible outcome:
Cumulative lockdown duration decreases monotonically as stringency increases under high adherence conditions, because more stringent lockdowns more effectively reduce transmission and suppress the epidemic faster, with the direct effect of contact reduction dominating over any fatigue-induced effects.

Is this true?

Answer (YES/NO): NO